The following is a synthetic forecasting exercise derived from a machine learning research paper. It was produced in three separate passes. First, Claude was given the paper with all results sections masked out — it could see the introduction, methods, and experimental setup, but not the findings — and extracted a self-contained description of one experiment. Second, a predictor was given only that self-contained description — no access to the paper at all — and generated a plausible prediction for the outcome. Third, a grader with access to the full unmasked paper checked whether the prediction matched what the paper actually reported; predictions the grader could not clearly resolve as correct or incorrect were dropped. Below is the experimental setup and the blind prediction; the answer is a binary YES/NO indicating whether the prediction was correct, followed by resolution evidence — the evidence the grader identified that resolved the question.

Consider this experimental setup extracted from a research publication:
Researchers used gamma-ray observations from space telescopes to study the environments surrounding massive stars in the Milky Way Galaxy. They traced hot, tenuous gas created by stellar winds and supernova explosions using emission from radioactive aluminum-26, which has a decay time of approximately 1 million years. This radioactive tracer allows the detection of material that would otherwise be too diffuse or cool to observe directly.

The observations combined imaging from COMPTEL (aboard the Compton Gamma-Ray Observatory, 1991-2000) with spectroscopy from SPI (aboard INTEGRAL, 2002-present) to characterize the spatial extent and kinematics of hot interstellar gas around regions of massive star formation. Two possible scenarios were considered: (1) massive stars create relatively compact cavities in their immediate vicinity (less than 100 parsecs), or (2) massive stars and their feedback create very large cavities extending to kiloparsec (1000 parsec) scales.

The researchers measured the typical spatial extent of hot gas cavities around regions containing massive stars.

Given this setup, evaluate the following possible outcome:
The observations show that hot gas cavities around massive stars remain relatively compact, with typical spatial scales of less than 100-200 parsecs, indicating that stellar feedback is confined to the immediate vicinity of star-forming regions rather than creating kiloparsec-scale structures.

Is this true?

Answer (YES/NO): NO